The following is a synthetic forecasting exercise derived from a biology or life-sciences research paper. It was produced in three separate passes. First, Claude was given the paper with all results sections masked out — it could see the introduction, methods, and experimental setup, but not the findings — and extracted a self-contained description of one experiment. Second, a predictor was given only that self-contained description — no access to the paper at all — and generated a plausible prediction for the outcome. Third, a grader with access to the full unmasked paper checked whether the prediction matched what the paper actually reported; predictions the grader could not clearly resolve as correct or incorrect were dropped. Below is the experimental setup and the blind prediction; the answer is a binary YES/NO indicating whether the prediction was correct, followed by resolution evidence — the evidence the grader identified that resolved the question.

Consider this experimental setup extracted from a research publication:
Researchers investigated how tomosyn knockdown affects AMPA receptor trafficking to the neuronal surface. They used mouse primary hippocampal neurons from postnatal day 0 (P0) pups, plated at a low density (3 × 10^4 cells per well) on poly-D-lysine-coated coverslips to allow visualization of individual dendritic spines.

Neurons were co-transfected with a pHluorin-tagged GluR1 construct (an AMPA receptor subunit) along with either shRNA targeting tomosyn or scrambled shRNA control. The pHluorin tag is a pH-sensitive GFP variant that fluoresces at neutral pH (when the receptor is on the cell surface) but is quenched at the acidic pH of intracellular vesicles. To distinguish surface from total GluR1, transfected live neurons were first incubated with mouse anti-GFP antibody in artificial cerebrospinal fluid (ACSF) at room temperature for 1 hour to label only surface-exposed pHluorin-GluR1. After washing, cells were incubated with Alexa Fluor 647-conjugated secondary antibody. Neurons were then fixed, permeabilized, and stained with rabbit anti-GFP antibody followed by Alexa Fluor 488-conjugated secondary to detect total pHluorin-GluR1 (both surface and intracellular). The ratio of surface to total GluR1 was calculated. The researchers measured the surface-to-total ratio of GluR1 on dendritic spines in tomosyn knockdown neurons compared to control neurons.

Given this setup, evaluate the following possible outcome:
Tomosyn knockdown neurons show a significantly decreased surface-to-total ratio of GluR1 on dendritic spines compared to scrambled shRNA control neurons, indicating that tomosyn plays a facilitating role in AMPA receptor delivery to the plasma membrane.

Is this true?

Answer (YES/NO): NO